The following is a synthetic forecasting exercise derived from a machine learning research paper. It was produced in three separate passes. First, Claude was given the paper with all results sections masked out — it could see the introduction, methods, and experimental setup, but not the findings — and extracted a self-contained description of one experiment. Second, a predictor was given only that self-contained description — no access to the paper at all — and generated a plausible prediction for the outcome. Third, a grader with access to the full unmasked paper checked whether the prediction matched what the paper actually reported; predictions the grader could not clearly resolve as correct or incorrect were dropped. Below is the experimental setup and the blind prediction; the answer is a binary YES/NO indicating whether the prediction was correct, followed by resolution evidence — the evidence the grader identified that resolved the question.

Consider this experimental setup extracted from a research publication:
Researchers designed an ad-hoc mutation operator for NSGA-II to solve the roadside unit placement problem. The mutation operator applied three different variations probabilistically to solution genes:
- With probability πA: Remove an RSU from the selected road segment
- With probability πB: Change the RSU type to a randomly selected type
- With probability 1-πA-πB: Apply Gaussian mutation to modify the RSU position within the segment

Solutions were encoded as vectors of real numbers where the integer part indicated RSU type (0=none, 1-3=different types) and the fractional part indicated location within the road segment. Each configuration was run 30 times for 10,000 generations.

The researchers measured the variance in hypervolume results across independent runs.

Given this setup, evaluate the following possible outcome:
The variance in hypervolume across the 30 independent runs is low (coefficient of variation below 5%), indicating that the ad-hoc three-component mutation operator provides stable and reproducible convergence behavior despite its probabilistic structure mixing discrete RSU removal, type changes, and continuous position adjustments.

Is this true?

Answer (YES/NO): NO